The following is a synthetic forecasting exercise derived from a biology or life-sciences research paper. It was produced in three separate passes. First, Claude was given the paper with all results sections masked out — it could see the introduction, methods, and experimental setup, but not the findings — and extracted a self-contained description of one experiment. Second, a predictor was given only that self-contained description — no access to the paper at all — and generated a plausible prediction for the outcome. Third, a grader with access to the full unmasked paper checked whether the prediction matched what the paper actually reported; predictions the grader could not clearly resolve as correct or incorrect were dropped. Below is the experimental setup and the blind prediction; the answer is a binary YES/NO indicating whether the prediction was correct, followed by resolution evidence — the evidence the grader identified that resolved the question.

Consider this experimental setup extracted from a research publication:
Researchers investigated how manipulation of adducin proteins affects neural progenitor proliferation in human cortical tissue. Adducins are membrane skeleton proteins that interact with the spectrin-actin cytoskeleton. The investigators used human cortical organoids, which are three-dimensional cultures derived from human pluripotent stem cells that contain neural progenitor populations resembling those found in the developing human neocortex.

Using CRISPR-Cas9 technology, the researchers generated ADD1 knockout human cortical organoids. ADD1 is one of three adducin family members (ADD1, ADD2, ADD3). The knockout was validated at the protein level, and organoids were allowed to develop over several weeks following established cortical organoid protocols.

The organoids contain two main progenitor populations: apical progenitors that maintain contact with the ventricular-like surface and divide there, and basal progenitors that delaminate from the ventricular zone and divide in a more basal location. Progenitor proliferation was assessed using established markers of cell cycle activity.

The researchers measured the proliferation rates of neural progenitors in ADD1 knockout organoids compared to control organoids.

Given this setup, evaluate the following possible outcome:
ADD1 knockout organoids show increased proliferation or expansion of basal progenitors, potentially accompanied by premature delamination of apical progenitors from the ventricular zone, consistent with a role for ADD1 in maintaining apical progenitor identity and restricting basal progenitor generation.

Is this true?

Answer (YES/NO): NO